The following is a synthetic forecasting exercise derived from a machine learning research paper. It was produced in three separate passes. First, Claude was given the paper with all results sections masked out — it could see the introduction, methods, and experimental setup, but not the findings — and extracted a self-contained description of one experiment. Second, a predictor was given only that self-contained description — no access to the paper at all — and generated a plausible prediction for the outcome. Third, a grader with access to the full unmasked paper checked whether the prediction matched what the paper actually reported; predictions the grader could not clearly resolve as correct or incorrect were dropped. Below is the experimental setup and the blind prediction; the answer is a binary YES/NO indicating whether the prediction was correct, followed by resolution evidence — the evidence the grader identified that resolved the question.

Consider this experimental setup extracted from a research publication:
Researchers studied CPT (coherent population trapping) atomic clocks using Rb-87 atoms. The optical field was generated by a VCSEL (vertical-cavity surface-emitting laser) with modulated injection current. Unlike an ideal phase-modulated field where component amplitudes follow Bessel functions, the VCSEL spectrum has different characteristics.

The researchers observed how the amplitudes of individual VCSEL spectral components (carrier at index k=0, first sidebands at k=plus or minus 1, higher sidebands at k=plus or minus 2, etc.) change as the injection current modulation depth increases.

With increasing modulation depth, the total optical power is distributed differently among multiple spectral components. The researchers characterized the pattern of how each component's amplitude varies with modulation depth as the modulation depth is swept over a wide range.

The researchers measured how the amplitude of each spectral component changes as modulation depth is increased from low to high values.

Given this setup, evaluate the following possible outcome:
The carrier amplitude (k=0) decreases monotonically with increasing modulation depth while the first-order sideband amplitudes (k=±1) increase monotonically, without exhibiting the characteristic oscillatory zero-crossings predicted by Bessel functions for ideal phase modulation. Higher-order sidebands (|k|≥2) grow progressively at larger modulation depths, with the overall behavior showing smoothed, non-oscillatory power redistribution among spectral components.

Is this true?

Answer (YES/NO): NO